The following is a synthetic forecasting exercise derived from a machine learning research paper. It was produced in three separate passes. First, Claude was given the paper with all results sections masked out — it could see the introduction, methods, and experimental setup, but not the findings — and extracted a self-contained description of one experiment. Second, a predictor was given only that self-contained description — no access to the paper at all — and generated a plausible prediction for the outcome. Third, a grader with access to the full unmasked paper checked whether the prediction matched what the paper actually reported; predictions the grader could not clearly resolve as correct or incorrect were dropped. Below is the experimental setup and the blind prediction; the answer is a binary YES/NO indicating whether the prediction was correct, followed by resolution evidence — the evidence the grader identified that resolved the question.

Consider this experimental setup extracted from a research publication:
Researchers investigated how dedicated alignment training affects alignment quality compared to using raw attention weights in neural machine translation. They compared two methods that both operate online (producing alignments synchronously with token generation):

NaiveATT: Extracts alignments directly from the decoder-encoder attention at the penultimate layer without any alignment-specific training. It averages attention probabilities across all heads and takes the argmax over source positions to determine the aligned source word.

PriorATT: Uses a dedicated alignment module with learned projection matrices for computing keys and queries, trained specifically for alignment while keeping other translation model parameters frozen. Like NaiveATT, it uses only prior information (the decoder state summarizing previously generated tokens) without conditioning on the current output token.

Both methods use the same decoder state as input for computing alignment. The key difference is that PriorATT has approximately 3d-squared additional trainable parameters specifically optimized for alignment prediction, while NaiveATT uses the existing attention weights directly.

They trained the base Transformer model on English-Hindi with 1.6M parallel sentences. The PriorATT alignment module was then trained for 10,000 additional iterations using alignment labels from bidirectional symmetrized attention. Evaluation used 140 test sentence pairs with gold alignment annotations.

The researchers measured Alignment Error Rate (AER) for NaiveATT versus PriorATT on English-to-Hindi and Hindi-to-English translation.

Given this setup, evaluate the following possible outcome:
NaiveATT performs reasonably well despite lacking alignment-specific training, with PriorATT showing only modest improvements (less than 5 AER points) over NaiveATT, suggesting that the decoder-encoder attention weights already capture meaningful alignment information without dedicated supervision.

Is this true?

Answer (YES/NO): NO